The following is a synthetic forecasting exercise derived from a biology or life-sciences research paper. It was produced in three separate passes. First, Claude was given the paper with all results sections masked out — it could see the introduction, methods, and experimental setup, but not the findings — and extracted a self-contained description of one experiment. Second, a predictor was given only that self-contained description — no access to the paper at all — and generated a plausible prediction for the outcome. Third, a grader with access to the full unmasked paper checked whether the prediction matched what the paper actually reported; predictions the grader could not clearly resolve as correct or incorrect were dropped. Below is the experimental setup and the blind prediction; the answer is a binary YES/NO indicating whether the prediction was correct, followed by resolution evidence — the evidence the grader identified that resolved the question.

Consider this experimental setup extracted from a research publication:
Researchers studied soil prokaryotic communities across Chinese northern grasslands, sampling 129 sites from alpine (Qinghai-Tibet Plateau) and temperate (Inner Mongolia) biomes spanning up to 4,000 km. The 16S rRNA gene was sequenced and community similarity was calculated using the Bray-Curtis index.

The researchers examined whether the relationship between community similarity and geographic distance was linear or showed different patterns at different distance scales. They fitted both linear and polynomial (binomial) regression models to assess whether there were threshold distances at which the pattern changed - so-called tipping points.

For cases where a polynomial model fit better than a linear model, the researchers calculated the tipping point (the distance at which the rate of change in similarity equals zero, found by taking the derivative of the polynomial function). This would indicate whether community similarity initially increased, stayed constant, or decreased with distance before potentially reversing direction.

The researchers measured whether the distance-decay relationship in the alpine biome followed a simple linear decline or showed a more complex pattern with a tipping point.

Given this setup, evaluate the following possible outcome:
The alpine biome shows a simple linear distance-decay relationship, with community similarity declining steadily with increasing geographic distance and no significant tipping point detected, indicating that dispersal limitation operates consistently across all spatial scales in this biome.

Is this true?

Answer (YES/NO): NO